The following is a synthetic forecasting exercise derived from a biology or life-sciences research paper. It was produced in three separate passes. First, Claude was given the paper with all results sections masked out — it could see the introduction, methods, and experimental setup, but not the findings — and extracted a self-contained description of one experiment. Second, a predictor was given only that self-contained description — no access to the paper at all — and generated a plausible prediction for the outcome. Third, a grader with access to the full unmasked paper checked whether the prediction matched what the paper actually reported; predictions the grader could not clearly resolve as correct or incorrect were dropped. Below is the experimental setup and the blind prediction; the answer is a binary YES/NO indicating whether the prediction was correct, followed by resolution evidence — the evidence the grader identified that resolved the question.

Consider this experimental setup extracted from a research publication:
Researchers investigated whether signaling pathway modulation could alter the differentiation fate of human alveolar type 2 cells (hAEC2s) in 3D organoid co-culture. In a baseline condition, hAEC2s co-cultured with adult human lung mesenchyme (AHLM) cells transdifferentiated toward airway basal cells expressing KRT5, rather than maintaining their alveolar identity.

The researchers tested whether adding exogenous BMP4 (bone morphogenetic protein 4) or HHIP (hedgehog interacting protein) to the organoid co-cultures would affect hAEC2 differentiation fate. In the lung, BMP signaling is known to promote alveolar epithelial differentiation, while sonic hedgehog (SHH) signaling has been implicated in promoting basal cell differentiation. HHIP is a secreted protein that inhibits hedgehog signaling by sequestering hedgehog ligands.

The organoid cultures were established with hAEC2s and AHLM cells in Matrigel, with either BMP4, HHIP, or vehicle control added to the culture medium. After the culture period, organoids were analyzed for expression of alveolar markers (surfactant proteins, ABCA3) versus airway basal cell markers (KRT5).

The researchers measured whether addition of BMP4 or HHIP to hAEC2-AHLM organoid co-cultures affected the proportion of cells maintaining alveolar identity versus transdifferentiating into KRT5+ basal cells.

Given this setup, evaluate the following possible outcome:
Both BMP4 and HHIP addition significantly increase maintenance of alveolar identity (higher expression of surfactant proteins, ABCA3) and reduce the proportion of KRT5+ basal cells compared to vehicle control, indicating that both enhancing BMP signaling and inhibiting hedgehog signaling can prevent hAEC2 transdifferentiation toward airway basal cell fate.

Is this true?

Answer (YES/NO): YES